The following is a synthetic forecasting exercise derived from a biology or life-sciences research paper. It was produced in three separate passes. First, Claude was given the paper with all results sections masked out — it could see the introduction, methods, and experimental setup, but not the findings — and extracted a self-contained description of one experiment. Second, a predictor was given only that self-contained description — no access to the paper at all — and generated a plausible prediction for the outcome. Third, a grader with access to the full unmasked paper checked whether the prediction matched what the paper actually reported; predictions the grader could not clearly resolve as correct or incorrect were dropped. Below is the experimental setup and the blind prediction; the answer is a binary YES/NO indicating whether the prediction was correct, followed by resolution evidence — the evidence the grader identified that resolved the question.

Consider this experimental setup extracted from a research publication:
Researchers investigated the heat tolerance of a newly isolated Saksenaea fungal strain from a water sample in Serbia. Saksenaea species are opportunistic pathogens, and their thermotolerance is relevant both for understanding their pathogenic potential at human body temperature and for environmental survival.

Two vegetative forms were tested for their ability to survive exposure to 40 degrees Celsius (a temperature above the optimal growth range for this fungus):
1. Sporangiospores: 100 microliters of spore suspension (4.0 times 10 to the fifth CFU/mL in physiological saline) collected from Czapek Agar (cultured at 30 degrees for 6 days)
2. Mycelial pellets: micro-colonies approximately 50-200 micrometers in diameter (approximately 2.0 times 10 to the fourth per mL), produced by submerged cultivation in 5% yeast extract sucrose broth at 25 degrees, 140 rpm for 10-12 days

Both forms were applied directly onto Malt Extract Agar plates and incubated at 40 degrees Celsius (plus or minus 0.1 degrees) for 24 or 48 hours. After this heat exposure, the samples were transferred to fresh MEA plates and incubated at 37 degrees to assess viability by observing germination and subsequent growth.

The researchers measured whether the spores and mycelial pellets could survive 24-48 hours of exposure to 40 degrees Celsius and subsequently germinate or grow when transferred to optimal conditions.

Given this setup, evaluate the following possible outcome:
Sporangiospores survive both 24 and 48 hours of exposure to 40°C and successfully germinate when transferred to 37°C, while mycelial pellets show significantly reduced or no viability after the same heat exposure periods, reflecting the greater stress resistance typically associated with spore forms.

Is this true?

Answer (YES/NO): NO